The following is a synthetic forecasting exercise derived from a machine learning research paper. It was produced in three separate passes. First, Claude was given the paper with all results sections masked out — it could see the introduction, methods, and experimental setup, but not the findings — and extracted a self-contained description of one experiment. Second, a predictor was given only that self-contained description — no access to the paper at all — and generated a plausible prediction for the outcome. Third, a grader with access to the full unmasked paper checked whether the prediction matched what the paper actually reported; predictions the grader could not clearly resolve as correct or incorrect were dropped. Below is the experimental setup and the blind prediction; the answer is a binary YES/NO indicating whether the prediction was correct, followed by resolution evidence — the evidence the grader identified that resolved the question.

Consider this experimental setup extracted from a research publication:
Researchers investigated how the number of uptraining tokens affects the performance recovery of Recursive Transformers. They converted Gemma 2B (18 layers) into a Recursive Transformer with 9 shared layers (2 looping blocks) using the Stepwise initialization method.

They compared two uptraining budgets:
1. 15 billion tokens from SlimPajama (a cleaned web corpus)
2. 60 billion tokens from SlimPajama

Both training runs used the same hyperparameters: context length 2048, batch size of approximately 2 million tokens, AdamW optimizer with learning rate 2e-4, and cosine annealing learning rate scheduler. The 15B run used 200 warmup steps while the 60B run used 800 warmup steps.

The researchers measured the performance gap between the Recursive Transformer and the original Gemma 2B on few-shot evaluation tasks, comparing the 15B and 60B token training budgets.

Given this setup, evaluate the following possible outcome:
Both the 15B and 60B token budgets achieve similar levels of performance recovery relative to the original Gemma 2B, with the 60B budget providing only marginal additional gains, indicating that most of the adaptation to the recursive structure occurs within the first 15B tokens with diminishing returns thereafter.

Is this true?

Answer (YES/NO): NO